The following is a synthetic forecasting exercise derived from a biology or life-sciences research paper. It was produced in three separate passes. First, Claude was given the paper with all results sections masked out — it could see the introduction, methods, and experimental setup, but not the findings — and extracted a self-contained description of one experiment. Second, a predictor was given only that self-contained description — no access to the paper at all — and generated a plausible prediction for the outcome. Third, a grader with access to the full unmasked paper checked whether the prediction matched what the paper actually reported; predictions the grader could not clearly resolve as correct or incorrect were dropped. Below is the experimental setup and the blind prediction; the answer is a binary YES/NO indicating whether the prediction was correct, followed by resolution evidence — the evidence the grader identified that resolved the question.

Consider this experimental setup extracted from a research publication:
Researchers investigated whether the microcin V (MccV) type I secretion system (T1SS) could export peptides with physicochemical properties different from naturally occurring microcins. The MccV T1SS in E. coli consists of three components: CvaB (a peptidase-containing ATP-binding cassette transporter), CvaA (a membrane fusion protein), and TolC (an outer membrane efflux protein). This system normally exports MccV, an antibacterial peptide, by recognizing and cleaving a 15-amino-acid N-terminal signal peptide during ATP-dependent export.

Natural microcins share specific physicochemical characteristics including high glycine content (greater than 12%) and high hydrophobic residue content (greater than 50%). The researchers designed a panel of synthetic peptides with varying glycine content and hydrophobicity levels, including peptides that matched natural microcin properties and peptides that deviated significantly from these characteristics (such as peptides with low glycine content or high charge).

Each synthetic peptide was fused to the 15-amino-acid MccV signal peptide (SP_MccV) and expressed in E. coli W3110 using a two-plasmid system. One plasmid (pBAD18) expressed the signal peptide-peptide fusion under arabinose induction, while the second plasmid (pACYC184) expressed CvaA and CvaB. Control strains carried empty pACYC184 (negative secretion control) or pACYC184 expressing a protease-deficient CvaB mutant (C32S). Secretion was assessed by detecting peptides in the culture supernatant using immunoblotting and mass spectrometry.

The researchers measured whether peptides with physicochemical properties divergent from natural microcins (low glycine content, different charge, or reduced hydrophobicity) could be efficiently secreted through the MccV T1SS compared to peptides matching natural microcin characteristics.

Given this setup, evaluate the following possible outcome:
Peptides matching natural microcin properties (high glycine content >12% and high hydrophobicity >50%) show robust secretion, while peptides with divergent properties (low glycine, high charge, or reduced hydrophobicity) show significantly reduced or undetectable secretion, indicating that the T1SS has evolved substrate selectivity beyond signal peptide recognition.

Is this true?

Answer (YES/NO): NO